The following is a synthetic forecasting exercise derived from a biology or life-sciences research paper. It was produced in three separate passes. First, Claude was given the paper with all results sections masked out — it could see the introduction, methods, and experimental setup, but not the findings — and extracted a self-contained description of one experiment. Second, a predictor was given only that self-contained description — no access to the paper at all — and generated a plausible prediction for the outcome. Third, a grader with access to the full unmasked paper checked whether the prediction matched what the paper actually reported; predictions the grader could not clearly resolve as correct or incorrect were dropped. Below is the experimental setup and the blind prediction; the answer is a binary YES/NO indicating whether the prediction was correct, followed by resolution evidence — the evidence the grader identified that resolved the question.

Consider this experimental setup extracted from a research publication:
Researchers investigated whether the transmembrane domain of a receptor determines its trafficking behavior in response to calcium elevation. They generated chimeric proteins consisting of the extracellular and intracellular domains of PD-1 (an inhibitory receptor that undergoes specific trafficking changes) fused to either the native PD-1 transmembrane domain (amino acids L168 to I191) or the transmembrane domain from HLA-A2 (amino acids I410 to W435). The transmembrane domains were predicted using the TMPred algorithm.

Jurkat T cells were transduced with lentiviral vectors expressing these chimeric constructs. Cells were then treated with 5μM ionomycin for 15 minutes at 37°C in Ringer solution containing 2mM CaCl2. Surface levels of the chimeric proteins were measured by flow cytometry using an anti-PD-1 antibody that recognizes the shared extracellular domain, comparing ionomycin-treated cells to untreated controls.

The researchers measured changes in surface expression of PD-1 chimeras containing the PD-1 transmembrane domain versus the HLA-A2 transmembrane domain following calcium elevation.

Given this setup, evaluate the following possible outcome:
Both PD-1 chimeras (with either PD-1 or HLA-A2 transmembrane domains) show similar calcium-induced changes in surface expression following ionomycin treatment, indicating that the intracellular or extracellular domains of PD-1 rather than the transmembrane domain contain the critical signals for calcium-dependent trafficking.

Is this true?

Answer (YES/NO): NO